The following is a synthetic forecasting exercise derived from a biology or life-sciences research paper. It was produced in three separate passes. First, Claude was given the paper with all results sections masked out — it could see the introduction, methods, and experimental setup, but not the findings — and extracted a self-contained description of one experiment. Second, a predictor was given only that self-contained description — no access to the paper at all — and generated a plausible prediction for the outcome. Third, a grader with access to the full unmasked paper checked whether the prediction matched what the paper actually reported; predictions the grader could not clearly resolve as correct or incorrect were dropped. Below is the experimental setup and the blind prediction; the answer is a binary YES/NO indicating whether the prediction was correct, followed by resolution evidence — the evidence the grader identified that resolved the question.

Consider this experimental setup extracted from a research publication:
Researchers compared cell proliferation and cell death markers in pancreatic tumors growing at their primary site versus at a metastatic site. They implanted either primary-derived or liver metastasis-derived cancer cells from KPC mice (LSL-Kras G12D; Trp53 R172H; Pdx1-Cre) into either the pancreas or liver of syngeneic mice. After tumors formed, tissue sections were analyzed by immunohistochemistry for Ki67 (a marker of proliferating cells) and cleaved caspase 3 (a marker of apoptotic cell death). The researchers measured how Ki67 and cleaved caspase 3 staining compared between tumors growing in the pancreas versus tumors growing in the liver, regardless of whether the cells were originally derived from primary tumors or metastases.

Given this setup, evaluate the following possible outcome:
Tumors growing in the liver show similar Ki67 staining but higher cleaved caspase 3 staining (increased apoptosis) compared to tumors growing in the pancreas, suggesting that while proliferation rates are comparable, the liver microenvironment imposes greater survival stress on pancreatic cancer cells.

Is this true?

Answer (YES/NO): NO